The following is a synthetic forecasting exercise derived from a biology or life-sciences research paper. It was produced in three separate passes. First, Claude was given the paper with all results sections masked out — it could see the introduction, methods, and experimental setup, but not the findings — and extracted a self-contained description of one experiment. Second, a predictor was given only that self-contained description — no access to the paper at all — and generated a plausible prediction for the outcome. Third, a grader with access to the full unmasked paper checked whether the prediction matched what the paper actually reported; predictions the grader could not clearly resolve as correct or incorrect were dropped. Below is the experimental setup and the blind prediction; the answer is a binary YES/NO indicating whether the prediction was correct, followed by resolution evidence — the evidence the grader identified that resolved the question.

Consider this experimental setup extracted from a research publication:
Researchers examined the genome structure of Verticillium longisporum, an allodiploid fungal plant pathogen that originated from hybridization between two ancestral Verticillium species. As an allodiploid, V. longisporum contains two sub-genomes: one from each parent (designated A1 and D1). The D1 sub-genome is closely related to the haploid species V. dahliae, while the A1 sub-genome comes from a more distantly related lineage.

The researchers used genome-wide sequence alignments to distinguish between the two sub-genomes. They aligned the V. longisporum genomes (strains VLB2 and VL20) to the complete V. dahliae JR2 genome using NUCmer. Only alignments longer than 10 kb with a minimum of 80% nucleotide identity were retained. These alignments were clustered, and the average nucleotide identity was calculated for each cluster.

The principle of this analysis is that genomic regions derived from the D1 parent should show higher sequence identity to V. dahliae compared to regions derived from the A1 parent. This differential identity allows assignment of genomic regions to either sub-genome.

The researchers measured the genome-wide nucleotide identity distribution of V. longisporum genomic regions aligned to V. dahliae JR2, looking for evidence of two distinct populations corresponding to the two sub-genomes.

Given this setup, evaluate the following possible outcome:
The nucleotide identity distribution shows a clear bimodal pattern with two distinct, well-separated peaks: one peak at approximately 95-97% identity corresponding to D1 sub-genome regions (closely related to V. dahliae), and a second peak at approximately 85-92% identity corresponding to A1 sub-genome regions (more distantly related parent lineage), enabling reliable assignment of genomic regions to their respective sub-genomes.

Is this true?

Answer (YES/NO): NO